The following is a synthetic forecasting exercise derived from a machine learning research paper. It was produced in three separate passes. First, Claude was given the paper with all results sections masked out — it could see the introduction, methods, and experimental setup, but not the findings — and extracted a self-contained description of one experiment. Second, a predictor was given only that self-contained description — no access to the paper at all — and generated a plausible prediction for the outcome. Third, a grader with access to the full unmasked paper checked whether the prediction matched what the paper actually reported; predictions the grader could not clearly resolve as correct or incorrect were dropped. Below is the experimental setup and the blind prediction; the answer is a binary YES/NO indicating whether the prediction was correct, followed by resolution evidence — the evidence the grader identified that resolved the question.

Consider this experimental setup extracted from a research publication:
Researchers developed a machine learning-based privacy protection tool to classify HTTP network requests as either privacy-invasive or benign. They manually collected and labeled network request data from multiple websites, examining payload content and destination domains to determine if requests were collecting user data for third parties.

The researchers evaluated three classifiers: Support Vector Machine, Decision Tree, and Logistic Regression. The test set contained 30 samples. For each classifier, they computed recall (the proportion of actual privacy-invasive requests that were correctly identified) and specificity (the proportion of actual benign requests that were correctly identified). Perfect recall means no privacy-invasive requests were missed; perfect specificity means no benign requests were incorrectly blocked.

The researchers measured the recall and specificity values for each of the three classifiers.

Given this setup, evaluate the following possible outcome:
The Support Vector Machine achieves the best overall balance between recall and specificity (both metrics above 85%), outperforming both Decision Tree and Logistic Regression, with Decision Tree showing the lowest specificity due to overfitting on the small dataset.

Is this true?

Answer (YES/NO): NO